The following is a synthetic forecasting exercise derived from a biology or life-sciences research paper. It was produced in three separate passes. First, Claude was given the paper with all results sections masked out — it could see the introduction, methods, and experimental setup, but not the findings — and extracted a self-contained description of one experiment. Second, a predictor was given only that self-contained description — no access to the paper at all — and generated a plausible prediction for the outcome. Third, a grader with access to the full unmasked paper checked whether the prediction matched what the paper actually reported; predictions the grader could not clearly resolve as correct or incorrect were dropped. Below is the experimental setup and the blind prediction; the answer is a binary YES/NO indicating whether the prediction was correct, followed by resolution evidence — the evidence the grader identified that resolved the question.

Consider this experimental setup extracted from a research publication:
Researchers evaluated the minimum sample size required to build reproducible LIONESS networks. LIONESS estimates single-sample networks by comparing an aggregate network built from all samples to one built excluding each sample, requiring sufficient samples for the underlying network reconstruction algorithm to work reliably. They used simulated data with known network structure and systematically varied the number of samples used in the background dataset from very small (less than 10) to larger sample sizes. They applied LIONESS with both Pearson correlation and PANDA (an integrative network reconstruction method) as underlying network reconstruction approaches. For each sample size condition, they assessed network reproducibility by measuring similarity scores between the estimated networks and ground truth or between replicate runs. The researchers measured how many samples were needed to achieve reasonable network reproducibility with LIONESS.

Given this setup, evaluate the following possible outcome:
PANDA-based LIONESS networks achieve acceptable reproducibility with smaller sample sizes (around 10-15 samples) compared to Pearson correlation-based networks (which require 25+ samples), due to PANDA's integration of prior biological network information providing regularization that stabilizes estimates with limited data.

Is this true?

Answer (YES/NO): NO